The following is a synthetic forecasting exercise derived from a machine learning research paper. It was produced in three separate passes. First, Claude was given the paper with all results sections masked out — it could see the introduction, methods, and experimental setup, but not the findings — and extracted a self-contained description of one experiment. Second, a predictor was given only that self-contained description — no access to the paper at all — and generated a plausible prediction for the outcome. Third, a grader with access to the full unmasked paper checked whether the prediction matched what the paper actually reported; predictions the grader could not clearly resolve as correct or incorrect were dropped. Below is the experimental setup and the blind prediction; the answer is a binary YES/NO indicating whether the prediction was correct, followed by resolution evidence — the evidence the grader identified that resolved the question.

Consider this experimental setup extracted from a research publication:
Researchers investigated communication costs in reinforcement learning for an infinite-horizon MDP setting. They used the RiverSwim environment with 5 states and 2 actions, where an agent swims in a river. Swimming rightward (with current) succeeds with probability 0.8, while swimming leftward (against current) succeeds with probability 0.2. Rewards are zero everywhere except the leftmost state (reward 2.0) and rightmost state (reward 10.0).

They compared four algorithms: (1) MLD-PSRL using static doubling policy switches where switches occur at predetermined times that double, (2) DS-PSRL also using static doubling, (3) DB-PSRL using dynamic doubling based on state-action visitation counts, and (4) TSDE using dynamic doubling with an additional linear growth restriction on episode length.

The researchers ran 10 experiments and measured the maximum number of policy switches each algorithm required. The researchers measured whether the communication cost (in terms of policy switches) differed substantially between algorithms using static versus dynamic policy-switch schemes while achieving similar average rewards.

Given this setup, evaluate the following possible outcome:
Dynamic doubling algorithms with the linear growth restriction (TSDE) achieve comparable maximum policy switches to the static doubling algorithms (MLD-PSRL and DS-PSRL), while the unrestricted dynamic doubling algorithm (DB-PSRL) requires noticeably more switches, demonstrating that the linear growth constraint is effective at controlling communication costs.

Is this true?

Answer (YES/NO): NO